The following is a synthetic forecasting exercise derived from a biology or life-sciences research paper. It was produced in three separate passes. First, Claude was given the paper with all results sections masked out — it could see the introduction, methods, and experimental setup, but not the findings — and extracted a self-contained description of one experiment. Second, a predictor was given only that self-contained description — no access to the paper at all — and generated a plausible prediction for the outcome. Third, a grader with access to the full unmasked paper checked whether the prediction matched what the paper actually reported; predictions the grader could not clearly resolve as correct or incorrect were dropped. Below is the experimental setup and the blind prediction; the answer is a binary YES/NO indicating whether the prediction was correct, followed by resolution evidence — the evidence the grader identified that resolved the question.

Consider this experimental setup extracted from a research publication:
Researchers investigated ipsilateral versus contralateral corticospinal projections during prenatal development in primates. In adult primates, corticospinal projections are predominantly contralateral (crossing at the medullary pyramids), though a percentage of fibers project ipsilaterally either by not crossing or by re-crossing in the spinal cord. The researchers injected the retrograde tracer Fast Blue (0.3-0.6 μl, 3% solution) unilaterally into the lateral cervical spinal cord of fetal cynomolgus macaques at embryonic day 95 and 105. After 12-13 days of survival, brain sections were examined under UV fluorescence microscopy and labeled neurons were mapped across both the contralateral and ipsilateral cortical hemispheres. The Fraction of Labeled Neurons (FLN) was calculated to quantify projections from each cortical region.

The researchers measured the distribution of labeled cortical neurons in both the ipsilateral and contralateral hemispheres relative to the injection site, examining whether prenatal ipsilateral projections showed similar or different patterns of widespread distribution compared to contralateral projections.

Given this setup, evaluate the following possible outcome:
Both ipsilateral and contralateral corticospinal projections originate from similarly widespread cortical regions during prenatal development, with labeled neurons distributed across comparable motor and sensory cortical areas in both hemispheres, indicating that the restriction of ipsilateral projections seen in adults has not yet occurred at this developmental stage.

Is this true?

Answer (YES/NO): YES